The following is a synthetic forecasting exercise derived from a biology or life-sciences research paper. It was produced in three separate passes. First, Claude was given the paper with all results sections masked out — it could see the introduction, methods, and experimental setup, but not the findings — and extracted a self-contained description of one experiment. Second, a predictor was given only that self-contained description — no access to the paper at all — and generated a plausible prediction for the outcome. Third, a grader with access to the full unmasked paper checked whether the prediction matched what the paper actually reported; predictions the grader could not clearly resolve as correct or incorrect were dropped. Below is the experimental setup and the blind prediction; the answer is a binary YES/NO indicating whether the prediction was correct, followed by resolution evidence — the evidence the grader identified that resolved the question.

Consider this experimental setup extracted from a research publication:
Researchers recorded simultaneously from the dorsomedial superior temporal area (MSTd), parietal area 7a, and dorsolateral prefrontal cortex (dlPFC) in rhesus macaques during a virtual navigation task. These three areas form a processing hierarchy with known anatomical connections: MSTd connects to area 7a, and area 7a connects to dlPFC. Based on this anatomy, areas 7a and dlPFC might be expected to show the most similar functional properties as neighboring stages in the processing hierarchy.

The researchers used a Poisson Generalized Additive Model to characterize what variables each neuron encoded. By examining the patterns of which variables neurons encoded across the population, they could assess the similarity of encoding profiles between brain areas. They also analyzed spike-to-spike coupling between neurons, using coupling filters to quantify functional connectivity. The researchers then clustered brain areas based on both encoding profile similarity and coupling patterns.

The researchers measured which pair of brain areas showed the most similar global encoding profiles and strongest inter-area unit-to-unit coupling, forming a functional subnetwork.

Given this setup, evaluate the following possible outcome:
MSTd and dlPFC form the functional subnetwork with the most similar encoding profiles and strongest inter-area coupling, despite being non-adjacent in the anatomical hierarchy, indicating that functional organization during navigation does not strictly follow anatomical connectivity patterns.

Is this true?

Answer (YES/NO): YES